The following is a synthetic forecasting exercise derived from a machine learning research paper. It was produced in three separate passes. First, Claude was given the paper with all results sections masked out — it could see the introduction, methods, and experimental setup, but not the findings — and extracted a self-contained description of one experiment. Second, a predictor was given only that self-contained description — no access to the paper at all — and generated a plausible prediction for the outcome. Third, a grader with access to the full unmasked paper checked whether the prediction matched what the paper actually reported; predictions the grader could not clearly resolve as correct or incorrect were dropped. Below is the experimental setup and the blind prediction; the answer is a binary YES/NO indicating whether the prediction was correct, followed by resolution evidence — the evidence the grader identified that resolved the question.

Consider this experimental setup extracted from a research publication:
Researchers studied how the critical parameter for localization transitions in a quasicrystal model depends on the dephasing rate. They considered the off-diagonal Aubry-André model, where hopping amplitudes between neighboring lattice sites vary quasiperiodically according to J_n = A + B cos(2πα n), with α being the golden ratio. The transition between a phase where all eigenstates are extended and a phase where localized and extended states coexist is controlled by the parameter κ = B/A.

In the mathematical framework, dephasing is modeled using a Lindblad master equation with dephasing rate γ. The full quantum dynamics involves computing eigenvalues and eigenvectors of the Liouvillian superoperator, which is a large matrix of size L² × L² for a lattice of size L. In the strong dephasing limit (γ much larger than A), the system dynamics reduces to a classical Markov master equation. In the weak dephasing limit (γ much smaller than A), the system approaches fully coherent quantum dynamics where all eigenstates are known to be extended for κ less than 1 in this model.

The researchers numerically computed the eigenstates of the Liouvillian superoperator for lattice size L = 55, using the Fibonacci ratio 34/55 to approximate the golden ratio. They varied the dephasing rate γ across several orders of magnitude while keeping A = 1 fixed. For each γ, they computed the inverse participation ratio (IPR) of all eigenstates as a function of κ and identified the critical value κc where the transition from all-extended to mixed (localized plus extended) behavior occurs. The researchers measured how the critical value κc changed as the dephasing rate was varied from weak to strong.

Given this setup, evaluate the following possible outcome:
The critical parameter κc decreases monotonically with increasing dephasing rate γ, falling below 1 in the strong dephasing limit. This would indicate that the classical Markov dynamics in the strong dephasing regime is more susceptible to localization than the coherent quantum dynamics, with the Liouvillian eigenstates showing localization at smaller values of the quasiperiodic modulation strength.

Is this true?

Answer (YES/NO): YES